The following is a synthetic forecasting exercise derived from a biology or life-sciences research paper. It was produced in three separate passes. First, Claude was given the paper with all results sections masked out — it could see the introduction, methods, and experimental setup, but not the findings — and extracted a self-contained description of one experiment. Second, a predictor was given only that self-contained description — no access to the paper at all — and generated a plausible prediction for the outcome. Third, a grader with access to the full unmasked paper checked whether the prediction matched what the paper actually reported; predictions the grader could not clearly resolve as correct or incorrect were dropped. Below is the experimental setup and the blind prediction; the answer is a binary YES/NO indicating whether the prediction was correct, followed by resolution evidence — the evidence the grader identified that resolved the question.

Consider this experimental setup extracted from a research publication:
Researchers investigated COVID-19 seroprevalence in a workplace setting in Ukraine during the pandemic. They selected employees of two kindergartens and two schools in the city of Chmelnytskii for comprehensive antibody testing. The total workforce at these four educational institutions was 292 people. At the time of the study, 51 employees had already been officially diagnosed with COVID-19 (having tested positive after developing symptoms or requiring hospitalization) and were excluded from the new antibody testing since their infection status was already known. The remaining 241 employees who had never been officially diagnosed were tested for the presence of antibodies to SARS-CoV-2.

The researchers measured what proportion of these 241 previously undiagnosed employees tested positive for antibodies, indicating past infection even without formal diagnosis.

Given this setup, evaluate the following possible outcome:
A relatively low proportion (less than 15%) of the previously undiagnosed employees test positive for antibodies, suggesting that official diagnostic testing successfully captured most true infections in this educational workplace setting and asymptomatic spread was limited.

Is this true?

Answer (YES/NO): NO